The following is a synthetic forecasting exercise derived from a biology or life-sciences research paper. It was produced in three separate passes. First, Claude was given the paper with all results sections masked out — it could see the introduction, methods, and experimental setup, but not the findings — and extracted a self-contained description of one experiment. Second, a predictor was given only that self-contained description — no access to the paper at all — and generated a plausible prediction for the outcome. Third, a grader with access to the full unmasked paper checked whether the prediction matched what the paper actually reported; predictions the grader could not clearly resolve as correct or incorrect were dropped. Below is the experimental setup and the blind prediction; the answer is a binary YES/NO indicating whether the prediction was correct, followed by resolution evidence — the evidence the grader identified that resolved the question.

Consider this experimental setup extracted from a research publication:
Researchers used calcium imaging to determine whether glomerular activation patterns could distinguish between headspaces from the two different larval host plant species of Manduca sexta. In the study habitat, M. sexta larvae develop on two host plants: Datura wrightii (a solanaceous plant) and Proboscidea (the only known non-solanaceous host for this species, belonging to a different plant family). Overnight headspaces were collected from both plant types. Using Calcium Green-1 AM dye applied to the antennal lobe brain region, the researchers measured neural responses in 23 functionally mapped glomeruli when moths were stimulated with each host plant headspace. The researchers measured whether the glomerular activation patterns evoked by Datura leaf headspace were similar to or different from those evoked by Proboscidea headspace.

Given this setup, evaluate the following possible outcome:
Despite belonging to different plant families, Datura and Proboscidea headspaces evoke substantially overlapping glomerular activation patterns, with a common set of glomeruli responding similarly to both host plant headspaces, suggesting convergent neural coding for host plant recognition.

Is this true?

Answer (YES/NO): NO